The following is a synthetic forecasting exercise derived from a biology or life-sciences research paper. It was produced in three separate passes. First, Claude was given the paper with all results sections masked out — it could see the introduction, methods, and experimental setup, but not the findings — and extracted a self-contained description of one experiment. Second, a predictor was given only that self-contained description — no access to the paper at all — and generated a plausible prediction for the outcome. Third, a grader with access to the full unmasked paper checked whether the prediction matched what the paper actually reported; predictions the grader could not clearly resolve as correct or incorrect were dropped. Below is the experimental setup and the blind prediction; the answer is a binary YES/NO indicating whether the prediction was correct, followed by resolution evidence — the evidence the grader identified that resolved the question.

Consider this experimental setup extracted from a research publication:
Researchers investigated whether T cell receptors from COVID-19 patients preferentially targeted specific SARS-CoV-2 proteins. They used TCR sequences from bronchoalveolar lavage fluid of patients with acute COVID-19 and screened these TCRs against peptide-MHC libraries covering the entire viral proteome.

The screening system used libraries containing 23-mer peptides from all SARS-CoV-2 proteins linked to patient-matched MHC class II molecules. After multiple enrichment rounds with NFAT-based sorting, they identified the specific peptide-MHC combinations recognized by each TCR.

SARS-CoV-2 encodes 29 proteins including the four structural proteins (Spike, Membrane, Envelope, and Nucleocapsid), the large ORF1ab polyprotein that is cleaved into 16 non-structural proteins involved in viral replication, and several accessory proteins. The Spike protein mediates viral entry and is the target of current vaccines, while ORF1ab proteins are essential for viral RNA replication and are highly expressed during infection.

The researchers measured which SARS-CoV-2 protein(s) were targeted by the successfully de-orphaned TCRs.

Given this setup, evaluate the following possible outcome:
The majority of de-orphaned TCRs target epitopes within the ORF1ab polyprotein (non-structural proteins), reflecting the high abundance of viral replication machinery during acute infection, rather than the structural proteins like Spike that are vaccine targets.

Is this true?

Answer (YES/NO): NO